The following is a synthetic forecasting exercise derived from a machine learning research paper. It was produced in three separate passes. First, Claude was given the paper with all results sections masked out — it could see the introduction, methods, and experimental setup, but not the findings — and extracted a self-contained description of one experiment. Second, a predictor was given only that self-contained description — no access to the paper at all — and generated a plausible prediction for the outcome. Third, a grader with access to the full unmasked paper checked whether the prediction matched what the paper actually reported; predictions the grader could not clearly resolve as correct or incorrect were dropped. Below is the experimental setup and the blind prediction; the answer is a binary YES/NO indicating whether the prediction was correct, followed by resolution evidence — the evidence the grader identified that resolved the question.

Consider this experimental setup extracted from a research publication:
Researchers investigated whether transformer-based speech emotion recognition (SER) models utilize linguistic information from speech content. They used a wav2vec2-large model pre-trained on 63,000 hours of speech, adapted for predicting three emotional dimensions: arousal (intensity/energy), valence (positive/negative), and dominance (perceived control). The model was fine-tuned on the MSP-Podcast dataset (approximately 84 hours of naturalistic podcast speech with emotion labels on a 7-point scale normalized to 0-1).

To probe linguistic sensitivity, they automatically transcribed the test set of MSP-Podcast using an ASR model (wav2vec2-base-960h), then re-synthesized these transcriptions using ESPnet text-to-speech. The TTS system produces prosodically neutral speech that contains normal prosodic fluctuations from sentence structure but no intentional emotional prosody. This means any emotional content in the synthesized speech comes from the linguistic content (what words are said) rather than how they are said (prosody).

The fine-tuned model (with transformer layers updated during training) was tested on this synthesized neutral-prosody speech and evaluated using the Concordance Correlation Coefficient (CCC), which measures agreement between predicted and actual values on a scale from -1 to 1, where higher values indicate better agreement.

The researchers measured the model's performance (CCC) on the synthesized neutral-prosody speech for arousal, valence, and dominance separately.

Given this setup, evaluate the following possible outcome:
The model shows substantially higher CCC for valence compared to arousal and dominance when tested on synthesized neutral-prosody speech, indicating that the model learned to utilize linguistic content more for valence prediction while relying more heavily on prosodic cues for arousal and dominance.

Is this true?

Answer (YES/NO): YES